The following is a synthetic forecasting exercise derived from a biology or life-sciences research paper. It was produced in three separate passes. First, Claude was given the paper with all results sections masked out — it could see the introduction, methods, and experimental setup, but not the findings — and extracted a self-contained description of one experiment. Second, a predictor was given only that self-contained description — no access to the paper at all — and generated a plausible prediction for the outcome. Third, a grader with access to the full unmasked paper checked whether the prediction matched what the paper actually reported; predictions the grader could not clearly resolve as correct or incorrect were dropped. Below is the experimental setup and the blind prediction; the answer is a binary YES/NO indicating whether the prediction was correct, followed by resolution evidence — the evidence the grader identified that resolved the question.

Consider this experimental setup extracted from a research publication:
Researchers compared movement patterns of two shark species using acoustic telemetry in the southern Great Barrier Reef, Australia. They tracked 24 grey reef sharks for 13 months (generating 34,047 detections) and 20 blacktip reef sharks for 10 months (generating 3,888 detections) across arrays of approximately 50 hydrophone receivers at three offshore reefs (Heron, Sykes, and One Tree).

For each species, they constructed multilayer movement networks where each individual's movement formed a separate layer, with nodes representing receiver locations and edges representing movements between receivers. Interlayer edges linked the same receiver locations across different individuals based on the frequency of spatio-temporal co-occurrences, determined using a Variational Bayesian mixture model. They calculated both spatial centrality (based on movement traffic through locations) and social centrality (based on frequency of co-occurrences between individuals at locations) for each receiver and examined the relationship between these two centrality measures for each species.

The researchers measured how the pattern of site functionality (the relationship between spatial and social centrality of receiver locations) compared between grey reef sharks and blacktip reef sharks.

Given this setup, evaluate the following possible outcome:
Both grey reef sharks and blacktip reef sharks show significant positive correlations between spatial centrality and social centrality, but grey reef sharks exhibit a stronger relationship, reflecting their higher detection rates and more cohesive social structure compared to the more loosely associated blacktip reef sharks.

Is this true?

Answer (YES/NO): NO